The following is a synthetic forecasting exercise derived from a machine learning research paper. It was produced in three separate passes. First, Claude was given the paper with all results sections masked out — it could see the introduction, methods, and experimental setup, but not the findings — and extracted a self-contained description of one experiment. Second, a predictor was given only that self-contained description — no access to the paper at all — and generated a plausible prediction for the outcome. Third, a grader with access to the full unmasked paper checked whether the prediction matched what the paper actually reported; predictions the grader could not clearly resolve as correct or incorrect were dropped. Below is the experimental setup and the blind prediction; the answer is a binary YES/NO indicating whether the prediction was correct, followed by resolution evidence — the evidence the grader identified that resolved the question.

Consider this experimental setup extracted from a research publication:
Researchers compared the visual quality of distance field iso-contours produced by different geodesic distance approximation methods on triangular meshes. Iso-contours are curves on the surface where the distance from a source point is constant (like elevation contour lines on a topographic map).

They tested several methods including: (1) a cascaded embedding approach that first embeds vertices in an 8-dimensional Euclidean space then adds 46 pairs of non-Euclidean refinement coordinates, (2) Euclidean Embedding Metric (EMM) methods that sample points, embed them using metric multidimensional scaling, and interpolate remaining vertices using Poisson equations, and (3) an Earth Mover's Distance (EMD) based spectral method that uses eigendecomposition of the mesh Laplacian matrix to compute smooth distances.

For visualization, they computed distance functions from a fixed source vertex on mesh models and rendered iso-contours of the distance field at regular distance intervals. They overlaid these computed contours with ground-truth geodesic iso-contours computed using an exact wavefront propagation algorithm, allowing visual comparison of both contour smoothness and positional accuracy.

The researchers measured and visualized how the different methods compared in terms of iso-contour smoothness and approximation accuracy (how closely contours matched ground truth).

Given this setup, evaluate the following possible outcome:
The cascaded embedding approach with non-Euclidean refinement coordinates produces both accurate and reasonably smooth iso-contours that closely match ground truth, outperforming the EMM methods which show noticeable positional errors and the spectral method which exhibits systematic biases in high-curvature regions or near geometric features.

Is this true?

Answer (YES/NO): NO